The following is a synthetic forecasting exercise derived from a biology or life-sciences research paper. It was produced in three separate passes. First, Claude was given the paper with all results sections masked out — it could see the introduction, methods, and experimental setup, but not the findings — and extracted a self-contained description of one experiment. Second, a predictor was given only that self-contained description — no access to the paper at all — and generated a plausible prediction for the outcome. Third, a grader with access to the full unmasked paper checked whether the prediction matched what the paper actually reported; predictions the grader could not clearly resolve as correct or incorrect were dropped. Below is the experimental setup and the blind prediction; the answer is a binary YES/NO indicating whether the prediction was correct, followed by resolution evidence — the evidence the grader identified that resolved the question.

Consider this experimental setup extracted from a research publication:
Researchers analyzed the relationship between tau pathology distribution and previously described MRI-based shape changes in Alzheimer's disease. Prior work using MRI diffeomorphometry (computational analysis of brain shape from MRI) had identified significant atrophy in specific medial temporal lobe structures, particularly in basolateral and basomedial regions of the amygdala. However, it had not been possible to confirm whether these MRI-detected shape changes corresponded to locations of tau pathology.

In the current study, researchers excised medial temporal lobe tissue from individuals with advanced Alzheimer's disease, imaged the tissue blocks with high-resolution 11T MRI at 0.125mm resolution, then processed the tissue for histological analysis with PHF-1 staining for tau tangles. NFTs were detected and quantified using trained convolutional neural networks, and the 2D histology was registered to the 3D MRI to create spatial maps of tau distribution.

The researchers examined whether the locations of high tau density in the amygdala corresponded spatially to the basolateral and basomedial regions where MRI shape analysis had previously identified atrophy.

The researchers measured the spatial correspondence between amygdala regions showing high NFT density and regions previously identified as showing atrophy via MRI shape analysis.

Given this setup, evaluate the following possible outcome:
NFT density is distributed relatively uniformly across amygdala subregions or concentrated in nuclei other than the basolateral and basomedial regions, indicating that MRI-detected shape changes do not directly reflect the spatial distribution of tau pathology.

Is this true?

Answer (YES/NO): NO